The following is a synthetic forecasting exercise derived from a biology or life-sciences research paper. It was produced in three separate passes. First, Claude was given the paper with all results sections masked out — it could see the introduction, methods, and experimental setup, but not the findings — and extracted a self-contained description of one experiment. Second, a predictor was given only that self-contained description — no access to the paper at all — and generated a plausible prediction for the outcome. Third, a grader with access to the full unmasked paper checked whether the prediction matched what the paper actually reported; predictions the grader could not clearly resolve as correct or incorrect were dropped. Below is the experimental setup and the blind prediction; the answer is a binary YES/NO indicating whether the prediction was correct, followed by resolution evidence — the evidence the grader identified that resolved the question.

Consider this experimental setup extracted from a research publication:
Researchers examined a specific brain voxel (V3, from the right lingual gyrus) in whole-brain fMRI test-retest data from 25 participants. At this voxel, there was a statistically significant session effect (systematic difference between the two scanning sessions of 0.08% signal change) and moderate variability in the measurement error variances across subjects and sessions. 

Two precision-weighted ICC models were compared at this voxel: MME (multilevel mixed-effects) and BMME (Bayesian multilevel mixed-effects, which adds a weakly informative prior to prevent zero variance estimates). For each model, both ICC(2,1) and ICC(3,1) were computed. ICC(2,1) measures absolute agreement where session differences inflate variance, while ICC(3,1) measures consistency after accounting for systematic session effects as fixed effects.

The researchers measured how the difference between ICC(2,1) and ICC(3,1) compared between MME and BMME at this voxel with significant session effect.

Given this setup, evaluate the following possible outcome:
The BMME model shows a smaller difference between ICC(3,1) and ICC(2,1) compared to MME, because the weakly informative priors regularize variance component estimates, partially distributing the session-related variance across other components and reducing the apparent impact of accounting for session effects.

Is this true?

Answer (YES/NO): YES